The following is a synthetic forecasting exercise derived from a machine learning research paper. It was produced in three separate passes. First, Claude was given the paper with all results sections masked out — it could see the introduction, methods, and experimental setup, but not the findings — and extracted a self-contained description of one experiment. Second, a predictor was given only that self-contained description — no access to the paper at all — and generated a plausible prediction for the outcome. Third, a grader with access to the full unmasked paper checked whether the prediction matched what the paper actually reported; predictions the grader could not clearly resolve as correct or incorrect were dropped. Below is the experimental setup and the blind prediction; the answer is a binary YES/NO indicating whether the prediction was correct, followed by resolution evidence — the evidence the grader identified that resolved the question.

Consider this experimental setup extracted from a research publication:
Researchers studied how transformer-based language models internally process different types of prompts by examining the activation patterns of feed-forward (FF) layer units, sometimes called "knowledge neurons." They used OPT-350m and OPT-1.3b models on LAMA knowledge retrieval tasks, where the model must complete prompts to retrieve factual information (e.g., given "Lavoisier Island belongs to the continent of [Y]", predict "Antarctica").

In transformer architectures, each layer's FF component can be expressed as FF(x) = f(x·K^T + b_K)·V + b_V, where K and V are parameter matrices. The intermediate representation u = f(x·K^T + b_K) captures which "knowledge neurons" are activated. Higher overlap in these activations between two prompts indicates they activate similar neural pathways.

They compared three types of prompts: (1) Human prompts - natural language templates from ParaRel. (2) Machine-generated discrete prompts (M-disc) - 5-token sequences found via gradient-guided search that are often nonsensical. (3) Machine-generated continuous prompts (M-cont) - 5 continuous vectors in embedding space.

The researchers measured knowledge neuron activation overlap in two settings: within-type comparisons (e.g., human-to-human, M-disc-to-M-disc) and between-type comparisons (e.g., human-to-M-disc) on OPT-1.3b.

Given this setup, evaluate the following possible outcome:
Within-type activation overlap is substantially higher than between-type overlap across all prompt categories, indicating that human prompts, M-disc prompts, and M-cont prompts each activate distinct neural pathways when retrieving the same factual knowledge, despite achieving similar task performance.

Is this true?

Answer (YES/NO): NO